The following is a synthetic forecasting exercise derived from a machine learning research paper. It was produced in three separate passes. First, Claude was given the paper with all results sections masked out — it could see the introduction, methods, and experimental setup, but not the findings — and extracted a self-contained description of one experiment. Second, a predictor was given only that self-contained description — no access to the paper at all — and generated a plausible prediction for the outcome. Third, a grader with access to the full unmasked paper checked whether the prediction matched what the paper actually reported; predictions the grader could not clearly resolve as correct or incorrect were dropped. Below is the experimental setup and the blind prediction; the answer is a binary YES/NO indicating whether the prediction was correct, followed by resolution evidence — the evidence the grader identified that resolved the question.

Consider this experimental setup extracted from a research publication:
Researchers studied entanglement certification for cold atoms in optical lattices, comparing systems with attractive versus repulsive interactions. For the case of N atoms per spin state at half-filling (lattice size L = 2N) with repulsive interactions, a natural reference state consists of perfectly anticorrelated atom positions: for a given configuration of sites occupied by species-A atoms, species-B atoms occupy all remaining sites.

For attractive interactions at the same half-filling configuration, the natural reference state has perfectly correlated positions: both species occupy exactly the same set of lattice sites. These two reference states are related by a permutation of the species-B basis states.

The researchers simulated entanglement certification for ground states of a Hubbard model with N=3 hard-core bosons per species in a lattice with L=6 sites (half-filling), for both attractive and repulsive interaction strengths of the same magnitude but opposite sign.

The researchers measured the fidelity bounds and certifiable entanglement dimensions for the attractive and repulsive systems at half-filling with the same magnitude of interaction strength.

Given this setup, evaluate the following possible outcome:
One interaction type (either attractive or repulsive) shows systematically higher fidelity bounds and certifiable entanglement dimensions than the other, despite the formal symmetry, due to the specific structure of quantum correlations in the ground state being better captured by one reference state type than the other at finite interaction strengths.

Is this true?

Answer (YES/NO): NO